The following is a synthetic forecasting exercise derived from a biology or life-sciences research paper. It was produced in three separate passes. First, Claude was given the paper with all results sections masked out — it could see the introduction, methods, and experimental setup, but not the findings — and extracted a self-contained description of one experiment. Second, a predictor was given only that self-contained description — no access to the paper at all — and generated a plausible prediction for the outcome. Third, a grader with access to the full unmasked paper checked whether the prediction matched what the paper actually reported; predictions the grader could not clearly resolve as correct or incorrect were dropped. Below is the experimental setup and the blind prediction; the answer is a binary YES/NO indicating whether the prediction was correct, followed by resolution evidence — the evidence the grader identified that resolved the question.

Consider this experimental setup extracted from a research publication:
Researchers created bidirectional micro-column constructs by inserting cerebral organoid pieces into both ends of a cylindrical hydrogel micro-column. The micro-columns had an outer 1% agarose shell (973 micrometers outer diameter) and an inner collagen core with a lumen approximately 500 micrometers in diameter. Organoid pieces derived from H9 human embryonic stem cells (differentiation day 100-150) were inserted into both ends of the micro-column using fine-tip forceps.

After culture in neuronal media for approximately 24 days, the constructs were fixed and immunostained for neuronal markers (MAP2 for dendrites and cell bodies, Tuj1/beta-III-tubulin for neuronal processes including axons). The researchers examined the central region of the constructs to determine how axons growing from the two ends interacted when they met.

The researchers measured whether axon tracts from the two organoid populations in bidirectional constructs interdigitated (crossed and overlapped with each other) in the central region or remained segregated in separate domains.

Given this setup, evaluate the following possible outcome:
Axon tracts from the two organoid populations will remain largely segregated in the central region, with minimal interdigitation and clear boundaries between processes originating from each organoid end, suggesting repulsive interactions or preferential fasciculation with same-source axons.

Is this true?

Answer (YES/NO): NO